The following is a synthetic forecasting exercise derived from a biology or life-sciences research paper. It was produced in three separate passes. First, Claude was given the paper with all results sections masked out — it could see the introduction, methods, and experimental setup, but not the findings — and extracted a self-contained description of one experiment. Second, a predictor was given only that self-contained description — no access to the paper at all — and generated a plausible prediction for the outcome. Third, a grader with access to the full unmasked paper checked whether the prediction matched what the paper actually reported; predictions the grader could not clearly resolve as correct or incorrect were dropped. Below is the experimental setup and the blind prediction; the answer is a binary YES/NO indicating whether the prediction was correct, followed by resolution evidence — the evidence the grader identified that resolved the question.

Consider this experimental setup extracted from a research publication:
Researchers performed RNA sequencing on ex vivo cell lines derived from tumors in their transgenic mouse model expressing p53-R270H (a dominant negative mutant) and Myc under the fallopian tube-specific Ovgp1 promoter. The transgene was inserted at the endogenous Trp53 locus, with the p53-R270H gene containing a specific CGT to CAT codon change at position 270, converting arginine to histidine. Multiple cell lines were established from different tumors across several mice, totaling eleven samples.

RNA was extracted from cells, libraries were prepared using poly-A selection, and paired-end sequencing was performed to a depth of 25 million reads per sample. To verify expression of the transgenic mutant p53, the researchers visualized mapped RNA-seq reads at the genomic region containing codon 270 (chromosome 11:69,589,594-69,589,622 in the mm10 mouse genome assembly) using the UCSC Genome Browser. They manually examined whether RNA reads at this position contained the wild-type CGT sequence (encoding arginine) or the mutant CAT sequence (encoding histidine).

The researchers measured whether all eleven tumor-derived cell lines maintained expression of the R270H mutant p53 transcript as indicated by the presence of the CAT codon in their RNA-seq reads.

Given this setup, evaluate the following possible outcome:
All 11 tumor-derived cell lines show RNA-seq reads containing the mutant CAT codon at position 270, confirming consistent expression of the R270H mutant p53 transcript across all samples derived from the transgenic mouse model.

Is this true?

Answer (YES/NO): NO